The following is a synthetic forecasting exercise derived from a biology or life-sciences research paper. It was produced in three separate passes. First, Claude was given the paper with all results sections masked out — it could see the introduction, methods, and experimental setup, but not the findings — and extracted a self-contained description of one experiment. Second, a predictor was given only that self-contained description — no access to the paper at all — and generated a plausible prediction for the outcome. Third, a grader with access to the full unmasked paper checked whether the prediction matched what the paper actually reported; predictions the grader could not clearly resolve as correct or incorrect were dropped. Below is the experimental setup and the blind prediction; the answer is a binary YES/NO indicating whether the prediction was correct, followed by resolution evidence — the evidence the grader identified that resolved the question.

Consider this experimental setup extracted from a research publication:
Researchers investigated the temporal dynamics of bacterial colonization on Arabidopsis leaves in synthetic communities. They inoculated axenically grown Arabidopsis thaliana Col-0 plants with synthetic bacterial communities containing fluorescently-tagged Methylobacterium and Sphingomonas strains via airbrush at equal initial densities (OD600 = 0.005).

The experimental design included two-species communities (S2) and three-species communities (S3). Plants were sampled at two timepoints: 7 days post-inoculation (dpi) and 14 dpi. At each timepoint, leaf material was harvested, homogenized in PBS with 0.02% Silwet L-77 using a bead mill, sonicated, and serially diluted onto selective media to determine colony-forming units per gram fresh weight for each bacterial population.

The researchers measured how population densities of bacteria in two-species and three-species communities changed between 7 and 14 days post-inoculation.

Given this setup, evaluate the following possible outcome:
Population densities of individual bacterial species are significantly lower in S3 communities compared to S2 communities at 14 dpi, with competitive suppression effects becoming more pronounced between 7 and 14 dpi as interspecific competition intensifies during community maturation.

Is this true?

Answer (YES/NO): NO